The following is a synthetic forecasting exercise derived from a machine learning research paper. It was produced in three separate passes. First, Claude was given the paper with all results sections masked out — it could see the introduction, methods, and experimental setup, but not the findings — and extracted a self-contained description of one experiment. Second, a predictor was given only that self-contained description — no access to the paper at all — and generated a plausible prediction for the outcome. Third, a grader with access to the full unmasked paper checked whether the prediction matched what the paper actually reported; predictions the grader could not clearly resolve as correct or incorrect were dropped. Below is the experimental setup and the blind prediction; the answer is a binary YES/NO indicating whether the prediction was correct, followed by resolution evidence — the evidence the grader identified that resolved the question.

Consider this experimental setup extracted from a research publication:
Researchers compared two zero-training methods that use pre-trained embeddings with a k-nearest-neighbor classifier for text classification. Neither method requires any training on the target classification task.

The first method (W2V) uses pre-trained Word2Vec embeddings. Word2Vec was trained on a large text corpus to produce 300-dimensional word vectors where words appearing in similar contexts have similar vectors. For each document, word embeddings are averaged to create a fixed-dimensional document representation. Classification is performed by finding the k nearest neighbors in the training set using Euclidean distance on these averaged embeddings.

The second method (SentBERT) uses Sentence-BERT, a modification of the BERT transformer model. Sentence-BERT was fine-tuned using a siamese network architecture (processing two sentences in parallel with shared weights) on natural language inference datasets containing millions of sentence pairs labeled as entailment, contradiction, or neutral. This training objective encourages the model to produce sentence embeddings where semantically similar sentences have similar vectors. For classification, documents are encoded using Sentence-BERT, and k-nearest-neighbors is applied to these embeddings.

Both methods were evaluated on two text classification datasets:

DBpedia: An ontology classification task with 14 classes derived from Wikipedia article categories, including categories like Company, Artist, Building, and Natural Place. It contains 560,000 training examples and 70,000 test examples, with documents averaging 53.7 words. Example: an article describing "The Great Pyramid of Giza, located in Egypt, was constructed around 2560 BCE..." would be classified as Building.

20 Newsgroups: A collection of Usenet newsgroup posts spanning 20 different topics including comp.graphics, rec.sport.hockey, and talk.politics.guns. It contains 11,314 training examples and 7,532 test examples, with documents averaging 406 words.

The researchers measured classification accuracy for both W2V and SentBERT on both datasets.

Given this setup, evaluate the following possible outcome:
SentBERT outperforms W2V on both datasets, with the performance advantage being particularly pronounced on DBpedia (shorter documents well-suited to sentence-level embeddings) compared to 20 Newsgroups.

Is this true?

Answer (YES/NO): NO